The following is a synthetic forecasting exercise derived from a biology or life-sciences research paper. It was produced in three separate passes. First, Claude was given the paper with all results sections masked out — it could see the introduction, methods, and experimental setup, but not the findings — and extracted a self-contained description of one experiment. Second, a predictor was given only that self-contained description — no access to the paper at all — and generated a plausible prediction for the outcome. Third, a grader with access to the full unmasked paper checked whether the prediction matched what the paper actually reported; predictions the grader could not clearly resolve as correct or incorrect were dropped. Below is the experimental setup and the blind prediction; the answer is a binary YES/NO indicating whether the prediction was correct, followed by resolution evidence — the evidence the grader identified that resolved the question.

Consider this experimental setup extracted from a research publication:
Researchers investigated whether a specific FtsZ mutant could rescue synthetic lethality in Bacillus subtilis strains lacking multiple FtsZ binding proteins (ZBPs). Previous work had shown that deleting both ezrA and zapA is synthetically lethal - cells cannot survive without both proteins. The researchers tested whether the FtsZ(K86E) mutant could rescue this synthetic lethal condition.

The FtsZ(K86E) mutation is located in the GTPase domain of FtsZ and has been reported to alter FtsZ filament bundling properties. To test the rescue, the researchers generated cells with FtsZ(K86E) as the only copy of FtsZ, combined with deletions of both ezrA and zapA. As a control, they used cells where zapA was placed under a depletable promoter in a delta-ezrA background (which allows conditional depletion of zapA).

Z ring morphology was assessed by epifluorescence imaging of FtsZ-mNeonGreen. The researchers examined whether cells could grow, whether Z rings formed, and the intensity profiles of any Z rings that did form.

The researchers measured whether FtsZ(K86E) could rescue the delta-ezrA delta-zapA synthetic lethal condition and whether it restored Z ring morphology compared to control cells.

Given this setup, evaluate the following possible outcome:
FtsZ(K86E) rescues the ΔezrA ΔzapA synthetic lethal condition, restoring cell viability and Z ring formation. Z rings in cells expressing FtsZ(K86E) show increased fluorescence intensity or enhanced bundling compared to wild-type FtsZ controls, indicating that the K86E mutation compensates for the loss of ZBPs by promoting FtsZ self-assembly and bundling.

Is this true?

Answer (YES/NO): NO